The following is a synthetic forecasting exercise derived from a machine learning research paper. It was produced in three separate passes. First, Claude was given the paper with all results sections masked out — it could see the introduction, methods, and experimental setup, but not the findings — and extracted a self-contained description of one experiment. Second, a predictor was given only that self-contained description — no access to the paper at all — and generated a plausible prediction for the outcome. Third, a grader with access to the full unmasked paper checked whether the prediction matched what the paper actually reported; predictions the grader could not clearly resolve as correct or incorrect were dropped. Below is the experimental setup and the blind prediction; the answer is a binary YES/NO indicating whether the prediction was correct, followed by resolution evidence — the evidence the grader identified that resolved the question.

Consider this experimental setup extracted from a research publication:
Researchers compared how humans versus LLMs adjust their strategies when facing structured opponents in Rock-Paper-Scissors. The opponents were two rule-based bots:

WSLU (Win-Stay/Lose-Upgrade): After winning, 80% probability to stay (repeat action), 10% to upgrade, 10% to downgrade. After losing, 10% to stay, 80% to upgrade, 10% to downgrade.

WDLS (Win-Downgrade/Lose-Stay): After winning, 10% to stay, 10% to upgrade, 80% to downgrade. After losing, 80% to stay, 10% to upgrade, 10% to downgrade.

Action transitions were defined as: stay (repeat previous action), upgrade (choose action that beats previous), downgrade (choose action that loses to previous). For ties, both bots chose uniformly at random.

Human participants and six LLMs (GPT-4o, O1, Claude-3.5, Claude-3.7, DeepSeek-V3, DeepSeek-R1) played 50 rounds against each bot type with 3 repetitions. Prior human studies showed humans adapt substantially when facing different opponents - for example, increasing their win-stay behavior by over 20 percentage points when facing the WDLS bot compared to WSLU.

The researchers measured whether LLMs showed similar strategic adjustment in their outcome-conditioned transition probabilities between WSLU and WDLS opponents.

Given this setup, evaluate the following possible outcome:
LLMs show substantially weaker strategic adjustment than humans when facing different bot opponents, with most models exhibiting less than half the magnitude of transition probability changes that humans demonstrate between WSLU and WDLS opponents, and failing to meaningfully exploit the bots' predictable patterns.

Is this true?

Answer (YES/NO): NO